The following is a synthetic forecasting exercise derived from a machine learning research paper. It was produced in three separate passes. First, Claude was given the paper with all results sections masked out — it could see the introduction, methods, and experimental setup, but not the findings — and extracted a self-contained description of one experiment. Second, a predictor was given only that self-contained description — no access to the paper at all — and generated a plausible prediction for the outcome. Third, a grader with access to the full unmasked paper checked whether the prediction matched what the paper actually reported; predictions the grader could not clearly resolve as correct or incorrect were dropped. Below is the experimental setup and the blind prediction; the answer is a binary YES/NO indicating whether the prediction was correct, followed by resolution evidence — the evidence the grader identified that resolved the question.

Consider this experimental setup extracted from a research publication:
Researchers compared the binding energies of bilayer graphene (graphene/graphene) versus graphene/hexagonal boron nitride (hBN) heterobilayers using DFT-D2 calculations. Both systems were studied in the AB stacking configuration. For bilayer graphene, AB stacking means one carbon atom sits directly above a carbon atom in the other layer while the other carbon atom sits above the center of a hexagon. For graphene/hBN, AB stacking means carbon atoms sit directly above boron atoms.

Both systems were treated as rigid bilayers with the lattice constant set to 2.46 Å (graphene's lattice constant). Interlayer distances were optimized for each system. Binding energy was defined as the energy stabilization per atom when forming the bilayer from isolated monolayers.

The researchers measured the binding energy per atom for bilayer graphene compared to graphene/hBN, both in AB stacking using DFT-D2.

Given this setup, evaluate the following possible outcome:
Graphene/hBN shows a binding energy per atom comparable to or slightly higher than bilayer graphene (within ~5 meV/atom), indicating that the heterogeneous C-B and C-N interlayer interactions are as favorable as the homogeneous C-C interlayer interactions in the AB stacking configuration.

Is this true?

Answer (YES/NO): NO